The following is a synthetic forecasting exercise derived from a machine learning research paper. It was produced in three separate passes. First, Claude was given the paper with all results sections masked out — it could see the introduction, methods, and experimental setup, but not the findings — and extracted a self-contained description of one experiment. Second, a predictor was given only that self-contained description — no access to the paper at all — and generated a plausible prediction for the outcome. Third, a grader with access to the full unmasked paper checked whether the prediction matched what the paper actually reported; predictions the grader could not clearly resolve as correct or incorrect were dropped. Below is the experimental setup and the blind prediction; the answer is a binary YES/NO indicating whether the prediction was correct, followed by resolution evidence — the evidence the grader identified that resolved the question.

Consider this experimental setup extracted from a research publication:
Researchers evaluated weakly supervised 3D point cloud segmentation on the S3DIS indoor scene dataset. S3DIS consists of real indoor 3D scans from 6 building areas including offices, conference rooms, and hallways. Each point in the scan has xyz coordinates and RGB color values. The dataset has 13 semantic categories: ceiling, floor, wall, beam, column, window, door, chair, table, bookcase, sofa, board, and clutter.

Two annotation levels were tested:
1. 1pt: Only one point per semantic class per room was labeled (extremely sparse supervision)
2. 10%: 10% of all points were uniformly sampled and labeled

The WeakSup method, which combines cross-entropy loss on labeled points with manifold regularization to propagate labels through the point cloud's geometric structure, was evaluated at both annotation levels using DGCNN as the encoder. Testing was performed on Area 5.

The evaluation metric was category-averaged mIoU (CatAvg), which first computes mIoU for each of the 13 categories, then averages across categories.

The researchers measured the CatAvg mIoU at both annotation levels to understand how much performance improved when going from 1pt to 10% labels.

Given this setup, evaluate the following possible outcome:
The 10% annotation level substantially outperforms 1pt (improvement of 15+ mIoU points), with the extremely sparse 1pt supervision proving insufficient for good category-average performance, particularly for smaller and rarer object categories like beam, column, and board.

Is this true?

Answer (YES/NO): NO